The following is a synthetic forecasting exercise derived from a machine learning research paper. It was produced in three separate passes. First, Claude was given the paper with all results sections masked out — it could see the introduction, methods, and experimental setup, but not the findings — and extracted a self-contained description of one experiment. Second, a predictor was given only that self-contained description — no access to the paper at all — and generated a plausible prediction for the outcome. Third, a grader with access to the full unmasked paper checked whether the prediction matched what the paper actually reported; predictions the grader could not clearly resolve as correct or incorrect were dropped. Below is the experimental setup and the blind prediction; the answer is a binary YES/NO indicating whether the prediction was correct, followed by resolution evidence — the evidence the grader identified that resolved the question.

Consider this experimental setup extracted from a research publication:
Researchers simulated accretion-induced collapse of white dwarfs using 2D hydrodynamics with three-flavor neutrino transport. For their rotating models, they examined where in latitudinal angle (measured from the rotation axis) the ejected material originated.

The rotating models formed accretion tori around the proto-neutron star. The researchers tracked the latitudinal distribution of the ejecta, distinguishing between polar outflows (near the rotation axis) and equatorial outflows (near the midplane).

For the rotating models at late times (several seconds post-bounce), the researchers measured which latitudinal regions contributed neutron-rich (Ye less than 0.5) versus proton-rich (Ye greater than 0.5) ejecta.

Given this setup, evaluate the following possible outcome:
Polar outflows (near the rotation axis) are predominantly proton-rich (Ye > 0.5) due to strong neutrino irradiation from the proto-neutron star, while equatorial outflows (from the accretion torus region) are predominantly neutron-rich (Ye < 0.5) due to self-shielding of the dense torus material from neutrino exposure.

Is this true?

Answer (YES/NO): NO